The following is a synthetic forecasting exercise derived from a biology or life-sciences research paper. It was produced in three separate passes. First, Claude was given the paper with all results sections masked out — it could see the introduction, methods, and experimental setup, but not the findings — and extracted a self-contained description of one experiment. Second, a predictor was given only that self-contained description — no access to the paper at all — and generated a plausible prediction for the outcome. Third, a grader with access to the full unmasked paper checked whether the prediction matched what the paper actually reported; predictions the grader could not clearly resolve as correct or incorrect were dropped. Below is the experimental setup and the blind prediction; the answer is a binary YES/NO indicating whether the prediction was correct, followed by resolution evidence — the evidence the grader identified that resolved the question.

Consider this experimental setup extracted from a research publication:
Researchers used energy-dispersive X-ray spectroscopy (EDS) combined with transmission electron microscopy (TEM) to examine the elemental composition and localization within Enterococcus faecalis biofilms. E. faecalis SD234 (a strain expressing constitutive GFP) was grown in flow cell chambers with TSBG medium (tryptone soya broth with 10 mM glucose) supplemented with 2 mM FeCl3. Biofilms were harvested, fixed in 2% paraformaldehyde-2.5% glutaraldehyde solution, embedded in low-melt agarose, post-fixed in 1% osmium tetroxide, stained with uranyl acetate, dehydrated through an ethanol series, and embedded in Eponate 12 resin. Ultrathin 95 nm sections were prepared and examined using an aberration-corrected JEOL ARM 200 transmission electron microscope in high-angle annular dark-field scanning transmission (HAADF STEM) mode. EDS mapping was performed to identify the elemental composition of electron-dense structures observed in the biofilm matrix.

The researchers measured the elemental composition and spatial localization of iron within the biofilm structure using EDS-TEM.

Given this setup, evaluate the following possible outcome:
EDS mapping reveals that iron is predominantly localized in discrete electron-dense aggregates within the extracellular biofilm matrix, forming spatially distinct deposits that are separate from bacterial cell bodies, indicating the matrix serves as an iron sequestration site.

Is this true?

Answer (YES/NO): YES